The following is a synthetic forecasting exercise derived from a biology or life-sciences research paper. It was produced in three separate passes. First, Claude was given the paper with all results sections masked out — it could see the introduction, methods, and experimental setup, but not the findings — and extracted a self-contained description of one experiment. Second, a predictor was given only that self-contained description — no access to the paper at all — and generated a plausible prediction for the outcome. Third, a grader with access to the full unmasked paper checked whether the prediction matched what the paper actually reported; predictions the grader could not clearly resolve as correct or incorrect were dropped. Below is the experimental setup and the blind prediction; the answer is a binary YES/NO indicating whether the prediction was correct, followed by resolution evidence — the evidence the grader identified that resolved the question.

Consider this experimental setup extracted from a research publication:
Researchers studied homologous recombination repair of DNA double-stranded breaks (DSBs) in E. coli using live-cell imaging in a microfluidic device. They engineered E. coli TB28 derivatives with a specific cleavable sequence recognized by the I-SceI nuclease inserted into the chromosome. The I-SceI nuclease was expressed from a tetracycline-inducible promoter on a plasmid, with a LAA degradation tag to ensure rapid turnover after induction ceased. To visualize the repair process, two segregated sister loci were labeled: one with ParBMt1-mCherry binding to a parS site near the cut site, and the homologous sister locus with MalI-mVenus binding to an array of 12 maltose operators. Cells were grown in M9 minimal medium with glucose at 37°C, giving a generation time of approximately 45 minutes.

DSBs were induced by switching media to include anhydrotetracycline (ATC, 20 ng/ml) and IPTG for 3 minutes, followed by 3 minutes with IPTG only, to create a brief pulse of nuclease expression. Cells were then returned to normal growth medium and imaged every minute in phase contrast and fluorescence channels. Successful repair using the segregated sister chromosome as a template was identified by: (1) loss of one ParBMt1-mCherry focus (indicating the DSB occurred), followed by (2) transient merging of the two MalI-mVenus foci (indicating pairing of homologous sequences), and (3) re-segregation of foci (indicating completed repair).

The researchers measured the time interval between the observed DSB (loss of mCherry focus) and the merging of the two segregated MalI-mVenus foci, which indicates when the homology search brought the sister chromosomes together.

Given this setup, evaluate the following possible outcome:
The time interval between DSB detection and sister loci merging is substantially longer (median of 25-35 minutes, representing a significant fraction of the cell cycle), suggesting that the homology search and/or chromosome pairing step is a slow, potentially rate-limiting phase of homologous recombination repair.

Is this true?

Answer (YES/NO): NO